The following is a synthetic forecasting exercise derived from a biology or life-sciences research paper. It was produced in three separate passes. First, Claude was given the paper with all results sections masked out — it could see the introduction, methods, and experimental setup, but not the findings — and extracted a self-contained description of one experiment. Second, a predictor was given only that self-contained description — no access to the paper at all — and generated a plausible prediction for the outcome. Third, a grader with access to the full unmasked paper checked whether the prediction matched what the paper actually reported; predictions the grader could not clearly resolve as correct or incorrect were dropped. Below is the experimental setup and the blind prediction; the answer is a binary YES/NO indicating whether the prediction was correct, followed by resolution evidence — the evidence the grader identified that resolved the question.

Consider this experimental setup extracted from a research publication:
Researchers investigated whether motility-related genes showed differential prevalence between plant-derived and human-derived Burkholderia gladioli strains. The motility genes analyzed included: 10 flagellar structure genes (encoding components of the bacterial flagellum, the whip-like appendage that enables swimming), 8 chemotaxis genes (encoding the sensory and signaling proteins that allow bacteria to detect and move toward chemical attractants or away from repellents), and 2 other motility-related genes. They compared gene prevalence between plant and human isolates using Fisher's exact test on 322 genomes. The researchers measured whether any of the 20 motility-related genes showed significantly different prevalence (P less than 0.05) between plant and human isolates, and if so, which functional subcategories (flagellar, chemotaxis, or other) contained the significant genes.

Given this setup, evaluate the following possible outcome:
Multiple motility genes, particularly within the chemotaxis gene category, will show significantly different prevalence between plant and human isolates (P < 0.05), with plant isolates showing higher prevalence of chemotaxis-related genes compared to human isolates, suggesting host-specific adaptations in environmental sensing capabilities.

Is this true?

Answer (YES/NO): NO